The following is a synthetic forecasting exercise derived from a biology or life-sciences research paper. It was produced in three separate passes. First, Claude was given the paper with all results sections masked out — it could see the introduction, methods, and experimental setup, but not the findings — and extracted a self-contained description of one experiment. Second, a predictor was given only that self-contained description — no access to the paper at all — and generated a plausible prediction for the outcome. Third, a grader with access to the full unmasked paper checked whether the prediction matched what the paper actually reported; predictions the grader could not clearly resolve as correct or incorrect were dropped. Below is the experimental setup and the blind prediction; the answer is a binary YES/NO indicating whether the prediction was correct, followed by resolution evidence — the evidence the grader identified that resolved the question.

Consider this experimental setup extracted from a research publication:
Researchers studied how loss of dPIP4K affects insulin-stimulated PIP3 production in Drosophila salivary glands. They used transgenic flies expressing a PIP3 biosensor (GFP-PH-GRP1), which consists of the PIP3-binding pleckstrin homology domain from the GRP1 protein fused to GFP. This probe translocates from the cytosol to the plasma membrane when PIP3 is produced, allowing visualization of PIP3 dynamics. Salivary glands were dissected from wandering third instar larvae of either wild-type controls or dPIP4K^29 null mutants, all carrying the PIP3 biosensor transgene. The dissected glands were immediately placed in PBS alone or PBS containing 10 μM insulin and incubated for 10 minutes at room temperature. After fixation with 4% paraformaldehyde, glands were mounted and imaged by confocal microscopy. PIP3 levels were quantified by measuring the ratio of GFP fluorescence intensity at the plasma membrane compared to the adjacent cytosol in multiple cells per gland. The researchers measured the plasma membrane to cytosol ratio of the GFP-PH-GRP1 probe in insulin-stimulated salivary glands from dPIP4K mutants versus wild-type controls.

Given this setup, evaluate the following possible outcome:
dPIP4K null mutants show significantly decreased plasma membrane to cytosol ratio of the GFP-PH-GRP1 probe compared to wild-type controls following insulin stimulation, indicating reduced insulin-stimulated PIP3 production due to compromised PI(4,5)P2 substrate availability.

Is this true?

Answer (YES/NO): NO